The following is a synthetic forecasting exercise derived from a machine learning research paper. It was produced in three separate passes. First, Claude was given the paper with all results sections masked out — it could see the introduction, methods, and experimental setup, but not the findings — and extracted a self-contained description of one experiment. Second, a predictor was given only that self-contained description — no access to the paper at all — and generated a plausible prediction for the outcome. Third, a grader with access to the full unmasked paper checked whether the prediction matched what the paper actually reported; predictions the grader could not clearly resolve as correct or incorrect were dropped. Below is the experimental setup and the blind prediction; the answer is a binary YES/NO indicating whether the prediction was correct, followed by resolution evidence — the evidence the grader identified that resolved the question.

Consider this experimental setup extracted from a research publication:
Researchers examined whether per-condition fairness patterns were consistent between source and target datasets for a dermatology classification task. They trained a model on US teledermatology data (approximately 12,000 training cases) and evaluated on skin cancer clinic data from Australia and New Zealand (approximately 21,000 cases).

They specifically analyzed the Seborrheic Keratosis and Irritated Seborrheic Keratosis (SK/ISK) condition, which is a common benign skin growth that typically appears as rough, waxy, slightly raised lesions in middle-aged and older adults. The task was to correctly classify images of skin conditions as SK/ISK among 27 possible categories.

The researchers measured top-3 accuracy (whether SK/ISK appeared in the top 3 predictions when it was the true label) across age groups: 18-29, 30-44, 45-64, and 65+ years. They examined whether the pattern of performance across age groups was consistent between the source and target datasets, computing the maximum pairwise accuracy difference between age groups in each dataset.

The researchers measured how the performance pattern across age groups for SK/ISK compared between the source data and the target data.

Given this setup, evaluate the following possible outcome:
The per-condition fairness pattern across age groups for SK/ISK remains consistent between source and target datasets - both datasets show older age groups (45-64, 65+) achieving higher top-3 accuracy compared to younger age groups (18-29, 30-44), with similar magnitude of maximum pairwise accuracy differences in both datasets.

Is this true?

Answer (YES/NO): NO